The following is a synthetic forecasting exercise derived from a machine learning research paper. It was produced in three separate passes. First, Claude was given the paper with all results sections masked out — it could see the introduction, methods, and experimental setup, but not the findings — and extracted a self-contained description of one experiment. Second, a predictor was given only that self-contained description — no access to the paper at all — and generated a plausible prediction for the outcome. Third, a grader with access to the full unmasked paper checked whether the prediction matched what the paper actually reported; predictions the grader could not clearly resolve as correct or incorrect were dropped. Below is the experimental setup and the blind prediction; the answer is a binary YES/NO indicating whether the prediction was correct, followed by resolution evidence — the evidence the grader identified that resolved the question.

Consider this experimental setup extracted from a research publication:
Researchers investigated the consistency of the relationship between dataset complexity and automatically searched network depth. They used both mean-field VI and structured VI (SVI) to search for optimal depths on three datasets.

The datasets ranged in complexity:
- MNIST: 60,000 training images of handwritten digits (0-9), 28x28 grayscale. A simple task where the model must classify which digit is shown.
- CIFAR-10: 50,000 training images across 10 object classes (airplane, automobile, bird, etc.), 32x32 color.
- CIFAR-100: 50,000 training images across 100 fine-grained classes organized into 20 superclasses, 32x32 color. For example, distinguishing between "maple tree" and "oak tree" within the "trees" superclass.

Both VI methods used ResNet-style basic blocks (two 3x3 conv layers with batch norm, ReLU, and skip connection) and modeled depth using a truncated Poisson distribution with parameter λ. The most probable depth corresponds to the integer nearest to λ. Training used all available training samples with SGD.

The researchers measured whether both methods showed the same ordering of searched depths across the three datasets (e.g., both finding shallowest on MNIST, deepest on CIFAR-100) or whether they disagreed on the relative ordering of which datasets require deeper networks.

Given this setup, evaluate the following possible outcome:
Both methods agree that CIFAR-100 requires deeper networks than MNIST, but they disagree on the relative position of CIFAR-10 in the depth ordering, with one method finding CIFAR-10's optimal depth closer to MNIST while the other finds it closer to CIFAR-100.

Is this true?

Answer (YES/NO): NO